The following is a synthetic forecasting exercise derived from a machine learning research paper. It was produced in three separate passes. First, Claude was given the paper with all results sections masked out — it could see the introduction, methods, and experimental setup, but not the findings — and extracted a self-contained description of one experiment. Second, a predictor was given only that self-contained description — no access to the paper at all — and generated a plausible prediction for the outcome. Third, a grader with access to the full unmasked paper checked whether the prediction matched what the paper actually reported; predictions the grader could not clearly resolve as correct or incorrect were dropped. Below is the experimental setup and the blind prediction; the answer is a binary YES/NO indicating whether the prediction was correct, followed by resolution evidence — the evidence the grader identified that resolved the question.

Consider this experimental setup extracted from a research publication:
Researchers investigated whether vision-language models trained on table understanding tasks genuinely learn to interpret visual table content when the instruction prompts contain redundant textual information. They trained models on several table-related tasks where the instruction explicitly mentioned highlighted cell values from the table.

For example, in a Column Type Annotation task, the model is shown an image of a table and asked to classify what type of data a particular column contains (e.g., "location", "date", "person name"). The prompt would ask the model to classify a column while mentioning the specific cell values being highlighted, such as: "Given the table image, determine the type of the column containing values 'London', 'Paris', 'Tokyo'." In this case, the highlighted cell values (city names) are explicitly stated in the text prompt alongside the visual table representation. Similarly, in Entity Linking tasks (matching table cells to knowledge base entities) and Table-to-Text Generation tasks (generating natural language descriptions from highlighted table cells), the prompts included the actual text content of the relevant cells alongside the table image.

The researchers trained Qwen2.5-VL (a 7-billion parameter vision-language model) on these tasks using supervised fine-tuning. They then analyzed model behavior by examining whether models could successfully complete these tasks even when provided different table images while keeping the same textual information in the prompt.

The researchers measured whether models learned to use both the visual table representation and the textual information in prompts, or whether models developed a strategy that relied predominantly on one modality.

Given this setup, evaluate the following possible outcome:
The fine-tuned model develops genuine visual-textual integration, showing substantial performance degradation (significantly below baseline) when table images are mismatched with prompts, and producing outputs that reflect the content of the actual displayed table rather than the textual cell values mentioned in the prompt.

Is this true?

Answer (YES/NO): NO